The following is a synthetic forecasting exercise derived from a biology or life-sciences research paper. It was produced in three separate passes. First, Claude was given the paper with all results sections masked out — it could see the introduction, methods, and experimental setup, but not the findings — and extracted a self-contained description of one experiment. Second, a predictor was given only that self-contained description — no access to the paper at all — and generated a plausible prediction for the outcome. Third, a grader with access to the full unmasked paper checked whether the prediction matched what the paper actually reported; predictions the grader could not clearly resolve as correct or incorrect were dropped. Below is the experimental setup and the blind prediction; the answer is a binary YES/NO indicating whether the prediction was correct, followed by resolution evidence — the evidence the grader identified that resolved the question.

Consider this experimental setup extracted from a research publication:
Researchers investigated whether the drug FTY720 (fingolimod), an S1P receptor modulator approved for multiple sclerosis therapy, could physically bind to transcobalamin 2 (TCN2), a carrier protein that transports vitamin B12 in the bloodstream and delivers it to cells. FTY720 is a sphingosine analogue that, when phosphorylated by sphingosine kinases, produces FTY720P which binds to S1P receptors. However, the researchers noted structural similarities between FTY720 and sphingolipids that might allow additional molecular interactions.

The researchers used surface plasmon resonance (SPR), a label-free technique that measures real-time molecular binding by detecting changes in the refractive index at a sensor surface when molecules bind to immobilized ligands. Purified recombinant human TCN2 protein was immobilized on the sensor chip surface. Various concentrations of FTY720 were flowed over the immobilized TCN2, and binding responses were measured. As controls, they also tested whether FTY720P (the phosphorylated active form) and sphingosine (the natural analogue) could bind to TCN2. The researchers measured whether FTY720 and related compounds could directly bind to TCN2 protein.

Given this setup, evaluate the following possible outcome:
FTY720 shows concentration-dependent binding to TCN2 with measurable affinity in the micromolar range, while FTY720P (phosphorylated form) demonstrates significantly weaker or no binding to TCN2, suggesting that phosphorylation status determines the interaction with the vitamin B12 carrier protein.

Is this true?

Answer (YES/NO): NO